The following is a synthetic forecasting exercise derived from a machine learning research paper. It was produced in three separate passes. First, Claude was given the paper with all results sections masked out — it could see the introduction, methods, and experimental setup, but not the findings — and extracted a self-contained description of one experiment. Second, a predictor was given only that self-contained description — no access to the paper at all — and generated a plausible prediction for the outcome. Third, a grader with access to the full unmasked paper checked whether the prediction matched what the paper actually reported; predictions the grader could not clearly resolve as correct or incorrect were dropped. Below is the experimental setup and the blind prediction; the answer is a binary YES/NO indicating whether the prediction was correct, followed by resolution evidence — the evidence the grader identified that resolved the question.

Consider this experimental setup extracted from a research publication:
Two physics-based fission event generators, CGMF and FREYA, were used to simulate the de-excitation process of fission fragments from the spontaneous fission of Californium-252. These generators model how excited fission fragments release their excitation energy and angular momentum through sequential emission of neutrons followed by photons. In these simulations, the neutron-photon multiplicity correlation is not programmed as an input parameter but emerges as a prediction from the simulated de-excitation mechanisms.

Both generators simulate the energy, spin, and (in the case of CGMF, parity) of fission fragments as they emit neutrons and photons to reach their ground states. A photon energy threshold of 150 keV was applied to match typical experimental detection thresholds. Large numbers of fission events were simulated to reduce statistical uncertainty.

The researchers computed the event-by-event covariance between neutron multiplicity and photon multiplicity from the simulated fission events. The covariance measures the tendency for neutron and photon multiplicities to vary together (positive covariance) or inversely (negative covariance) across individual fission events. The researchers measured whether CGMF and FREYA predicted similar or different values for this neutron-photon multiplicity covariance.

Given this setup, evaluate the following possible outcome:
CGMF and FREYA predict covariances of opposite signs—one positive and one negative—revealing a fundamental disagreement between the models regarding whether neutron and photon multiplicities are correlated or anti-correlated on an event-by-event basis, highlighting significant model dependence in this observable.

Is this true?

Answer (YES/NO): NO